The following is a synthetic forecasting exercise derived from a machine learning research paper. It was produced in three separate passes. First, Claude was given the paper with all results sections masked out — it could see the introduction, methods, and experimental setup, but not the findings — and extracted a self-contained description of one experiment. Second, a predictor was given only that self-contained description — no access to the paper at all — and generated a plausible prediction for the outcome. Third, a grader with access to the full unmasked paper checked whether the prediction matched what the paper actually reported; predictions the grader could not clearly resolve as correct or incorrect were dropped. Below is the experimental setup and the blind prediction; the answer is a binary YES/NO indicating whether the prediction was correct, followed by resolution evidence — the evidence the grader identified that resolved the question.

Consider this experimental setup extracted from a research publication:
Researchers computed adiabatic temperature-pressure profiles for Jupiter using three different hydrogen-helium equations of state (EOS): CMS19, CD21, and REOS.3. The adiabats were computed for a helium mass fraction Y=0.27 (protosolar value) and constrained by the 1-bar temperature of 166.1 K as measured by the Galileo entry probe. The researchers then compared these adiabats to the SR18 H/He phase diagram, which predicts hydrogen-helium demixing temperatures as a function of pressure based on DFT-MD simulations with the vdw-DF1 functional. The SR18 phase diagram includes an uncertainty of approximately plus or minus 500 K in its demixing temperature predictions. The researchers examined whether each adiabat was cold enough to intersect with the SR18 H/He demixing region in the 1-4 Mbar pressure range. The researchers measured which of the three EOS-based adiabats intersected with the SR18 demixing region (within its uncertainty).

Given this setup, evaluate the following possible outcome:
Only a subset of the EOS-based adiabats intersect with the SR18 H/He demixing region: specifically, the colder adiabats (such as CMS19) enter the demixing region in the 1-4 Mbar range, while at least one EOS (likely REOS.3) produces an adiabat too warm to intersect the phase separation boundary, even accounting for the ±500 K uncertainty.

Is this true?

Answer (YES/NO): NO